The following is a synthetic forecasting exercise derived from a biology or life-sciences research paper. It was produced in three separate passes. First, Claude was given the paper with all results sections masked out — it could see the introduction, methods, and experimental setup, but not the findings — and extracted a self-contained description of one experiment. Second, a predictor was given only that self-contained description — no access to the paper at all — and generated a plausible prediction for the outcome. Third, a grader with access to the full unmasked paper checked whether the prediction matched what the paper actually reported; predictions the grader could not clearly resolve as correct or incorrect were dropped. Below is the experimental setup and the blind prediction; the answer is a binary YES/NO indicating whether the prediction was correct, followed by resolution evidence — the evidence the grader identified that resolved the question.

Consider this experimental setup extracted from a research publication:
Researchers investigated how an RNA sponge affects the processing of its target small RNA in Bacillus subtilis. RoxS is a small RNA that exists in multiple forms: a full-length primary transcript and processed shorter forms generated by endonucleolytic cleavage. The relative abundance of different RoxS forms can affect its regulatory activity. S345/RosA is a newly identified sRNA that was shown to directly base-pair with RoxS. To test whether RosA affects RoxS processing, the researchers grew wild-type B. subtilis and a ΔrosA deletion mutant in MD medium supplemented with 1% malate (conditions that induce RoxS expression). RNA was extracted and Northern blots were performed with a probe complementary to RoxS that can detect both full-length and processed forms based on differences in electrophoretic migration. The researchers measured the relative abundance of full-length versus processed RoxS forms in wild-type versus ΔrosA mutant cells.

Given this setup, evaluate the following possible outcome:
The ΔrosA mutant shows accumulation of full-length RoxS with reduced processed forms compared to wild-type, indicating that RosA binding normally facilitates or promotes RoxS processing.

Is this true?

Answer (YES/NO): YES